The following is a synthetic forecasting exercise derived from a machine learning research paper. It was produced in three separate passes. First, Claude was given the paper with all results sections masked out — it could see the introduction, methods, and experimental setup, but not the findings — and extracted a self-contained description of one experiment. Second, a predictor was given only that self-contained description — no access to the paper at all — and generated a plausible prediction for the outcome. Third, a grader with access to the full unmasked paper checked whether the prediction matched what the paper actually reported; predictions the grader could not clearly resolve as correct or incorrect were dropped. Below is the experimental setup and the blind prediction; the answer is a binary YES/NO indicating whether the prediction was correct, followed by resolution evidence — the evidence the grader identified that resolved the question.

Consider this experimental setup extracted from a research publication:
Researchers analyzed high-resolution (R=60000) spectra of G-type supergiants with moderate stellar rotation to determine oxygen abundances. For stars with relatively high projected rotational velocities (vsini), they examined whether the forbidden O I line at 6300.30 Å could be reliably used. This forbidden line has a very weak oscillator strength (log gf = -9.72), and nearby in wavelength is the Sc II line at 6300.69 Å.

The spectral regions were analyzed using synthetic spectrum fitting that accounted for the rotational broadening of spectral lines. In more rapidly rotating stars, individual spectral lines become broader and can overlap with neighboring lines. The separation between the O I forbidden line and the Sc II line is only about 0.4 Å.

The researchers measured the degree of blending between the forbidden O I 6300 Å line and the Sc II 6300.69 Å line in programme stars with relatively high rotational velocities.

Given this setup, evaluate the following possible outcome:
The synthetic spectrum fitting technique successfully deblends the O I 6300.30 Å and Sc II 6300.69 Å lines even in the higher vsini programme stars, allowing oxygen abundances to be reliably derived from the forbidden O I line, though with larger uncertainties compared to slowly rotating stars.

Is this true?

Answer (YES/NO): NO